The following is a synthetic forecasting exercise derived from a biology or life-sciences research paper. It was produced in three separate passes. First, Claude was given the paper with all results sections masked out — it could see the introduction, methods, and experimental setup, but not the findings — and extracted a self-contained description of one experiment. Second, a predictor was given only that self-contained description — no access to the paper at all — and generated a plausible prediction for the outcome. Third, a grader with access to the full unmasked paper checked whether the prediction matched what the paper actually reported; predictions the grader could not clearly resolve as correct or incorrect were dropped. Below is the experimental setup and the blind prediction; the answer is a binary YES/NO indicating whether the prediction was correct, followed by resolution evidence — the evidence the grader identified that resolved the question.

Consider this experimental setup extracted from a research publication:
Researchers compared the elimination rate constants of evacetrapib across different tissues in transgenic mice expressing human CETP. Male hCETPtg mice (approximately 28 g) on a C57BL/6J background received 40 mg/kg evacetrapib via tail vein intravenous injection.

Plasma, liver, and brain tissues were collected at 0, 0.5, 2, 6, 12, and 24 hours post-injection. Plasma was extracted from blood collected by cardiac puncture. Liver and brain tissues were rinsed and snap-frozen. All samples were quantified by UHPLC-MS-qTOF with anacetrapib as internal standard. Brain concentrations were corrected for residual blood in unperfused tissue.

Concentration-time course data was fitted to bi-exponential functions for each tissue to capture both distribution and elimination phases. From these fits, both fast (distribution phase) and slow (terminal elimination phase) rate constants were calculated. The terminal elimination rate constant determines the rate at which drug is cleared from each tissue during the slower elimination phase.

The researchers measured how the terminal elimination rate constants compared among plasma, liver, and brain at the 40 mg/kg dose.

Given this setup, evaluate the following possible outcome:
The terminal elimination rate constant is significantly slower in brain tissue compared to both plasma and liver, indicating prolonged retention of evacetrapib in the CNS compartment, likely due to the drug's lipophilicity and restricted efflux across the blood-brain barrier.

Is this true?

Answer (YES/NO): NO